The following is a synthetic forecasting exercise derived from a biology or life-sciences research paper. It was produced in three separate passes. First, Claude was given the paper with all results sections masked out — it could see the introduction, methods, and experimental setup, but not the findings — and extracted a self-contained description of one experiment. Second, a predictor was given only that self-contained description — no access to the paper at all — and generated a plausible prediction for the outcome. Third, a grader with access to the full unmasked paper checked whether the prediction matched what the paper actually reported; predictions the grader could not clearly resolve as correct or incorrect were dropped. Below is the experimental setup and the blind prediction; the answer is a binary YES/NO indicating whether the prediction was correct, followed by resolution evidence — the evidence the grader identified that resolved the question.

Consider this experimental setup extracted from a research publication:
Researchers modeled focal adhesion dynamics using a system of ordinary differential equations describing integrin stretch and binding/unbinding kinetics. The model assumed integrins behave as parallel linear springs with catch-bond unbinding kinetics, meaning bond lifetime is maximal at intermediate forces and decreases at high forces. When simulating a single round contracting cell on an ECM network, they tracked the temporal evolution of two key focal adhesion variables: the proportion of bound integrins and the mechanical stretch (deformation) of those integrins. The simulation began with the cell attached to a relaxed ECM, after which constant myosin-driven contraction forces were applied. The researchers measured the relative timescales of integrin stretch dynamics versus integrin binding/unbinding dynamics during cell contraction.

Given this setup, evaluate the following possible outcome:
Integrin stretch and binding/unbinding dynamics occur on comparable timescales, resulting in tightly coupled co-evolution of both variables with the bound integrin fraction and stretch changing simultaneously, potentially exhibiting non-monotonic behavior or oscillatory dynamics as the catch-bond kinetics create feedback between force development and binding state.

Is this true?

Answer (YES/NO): NO